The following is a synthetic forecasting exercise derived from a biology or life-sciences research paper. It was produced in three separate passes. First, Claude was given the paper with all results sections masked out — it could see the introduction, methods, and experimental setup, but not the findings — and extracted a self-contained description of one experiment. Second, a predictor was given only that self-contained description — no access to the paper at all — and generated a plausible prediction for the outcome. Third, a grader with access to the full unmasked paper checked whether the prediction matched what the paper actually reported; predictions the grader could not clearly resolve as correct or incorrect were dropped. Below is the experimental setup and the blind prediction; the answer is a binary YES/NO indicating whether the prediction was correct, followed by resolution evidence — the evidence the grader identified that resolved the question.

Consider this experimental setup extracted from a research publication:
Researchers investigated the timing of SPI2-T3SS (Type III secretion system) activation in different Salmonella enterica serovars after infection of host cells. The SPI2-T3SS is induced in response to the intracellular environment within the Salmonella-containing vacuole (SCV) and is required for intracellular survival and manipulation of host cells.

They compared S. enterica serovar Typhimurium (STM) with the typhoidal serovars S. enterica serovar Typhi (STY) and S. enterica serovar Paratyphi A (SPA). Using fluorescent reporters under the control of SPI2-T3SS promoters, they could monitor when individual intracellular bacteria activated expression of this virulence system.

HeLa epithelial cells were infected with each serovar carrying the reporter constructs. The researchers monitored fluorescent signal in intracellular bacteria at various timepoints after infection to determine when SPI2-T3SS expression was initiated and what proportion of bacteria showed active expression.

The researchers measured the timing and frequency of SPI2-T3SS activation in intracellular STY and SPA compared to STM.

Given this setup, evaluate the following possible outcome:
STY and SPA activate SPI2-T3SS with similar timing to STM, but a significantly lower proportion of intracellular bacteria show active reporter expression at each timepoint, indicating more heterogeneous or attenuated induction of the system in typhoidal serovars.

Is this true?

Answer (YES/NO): NO